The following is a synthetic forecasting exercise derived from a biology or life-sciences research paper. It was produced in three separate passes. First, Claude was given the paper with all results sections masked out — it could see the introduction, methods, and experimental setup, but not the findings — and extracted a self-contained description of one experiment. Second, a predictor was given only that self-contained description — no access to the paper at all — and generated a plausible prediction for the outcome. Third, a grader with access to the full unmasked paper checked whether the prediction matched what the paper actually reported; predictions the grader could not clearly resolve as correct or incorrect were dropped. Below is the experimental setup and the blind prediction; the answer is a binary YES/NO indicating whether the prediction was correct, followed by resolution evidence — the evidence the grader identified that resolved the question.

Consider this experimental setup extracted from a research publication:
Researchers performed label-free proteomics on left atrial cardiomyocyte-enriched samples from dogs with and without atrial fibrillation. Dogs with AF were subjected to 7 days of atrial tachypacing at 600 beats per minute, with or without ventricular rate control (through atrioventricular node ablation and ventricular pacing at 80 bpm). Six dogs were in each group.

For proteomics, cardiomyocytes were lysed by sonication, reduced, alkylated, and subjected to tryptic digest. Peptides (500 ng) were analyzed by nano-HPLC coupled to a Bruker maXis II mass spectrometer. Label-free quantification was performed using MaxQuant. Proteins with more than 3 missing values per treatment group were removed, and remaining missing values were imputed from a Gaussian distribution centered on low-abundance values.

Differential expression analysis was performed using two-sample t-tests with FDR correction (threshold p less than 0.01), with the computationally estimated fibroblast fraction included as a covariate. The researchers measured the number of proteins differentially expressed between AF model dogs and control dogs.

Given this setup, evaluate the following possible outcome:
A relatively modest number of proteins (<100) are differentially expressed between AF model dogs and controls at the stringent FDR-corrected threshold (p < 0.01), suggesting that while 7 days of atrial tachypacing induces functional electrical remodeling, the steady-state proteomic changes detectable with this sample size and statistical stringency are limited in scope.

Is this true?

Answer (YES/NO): YES